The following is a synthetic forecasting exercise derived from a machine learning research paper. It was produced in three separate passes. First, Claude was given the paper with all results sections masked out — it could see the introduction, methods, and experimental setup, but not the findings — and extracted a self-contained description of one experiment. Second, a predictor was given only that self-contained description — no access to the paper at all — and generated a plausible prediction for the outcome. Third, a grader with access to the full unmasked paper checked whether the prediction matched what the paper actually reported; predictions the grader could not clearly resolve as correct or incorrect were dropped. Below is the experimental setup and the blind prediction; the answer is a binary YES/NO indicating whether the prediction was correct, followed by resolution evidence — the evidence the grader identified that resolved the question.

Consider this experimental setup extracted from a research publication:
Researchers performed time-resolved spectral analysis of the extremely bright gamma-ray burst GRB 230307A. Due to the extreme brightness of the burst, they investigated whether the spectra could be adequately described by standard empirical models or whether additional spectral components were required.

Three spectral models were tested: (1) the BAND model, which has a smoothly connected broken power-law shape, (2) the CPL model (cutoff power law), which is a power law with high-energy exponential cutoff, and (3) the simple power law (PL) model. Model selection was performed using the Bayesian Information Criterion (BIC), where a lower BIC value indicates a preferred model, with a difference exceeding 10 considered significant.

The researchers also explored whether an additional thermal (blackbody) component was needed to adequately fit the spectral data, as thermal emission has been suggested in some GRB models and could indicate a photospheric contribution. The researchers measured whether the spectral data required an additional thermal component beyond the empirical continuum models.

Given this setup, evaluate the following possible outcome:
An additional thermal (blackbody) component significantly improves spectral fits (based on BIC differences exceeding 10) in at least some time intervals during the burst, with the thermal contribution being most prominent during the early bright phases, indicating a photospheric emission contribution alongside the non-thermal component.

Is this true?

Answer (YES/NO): NO